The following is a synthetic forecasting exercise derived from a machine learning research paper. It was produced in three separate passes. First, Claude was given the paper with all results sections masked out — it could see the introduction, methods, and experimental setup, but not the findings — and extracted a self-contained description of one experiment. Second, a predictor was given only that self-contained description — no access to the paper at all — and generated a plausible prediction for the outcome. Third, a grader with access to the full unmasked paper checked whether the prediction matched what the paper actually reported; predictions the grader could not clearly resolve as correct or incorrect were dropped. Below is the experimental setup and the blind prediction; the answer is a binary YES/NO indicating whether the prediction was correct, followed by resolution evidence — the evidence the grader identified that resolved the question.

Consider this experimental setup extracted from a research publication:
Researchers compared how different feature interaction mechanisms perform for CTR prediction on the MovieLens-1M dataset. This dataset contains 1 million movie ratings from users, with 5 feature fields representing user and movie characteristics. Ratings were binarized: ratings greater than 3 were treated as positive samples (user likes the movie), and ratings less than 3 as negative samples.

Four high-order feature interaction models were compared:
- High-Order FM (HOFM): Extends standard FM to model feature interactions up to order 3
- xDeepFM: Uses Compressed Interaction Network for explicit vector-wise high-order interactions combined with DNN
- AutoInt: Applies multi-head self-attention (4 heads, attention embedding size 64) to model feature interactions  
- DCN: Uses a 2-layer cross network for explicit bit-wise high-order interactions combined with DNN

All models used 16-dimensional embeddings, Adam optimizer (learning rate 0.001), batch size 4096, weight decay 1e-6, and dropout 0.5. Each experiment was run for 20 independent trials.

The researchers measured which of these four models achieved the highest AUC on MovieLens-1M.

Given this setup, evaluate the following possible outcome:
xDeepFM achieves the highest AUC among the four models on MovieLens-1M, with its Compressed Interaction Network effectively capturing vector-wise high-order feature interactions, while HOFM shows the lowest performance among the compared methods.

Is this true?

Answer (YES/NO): NO